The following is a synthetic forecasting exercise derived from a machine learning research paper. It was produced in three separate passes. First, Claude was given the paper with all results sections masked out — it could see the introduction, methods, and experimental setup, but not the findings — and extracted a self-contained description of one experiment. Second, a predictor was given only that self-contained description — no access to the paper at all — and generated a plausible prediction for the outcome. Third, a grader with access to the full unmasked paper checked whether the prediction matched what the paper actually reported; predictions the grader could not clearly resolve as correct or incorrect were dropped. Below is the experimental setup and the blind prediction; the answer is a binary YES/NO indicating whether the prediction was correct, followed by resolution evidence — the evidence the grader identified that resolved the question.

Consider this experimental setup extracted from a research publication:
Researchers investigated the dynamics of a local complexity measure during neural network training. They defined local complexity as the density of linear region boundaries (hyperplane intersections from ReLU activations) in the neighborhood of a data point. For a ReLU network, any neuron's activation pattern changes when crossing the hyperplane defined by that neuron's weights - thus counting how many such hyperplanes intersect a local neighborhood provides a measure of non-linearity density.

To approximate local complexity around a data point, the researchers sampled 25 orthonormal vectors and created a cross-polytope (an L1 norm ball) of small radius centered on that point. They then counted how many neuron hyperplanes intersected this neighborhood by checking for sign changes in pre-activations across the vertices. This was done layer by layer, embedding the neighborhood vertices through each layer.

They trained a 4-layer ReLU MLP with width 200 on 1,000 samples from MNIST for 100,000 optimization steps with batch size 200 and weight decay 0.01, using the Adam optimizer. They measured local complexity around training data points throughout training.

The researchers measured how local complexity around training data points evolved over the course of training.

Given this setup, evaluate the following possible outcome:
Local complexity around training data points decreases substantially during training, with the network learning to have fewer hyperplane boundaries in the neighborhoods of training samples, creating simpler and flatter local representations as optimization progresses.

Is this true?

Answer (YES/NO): NO